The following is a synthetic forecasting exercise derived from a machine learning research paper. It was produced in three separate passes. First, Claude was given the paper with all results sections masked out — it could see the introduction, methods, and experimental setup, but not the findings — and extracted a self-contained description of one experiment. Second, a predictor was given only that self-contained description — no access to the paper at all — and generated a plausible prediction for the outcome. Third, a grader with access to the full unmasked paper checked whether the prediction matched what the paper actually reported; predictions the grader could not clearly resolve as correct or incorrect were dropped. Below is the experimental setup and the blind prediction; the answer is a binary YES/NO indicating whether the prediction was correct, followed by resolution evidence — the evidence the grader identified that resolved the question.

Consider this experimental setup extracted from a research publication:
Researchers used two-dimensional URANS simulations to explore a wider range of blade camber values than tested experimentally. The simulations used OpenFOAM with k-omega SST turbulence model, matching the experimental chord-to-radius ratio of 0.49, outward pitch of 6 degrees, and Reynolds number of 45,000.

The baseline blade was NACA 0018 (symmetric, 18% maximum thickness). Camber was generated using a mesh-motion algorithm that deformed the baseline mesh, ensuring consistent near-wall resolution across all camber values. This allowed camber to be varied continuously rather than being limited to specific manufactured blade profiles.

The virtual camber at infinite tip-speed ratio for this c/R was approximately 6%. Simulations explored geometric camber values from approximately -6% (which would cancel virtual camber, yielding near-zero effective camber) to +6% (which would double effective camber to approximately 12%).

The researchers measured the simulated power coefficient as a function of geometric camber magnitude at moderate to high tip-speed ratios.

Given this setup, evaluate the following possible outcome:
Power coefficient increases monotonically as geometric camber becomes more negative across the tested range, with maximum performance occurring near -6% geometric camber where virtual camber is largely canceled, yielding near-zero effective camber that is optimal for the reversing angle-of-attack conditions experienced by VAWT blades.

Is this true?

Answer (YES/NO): NO